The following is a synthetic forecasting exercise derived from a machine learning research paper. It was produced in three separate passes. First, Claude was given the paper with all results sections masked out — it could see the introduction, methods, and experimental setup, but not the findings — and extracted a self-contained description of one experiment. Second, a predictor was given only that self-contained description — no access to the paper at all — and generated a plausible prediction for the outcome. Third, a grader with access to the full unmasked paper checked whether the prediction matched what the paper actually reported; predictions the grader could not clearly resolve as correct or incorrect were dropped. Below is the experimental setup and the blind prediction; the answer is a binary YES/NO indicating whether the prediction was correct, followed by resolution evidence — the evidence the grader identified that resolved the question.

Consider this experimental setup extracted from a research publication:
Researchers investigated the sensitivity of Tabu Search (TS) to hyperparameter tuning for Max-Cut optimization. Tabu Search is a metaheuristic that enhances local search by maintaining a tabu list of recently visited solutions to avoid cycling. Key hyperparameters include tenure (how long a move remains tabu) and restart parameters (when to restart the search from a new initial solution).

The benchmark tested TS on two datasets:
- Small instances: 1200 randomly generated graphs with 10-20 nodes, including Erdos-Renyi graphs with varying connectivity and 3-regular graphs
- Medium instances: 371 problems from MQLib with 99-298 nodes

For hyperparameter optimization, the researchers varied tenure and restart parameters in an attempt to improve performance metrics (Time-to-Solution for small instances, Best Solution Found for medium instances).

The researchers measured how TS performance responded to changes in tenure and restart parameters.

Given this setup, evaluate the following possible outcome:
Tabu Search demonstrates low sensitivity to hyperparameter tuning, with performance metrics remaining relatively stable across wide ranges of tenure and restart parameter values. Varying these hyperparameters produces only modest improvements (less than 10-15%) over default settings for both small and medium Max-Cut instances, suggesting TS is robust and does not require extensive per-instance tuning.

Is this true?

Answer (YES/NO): YES